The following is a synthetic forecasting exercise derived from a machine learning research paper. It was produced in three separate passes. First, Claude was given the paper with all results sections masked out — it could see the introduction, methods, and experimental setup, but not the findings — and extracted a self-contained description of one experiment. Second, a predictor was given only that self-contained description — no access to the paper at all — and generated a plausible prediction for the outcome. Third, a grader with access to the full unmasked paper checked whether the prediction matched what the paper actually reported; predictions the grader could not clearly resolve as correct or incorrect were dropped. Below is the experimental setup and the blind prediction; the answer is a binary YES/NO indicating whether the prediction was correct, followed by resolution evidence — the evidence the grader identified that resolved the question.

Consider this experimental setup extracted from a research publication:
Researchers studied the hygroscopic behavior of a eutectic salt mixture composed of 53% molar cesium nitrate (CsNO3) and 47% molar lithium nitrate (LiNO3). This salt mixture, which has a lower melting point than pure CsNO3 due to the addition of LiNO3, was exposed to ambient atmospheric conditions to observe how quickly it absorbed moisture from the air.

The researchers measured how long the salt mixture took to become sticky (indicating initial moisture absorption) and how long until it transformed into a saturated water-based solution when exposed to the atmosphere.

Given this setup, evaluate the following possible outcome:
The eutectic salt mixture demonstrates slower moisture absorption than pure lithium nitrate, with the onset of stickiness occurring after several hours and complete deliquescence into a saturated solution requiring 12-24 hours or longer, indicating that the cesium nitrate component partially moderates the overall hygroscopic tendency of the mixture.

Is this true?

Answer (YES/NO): NO